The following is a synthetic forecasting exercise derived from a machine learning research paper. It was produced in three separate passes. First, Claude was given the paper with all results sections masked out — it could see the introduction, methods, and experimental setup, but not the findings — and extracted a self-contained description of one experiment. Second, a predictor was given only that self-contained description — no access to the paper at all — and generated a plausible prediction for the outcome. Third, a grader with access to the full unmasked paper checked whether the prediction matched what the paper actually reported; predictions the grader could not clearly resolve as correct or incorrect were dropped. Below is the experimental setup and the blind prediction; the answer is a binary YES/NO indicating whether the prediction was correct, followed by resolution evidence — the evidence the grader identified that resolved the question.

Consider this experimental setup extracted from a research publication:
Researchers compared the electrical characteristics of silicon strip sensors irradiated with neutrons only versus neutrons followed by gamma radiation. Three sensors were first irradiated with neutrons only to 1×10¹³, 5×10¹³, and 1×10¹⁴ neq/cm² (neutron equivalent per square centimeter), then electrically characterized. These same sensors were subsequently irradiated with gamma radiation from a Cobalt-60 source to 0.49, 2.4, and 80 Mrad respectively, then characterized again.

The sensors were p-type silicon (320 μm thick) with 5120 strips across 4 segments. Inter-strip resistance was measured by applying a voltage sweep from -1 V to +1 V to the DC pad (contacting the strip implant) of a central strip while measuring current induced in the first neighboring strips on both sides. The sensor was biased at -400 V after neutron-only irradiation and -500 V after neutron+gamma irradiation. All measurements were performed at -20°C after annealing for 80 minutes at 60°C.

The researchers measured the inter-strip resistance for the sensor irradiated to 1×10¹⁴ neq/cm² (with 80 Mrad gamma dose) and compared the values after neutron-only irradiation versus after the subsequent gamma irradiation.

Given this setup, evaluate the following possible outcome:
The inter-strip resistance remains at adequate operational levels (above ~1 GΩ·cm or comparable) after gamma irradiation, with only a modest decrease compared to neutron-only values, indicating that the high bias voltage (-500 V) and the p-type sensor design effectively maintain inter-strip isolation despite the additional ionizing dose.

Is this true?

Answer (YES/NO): NO